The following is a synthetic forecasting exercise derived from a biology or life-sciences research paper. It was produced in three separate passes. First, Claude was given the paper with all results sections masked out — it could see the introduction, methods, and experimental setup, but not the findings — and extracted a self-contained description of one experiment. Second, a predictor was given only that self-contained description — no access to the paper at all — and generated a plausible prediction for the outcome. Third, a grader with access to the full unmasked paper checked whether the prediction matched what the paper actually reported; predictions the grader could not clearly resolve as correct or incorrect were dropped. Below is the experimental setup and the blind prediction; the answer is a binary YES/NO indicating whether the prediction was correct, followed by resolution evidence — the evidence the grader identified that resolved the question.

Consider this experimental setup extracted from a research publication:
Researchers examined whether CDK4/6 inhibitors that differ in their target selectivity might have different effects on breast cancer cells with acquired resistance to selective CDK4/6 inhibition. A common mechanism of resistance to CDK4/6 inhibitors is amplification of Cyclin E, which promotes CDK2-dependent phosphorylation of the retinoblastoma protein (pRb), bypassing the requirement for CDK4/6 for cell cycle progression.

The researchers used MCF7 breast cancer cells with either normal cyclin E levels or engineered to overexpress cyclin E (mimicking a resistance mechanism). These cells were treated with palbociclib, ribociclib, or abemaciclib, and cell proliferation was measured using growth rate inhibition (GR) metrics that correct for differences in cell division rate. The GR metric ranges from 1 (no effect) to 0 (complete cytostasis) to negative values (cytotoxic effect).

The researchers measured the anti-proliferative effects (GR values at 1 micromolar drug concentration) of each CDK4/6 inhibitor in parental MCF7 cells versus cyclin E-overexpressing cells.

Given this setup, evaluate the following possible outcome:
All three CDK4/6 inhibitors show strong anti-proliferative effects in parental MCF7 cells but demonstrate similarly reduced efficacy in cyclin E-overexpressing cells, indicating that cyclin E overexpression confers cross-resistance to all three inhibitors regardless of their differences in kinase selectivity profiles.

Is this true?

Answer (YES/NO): NO